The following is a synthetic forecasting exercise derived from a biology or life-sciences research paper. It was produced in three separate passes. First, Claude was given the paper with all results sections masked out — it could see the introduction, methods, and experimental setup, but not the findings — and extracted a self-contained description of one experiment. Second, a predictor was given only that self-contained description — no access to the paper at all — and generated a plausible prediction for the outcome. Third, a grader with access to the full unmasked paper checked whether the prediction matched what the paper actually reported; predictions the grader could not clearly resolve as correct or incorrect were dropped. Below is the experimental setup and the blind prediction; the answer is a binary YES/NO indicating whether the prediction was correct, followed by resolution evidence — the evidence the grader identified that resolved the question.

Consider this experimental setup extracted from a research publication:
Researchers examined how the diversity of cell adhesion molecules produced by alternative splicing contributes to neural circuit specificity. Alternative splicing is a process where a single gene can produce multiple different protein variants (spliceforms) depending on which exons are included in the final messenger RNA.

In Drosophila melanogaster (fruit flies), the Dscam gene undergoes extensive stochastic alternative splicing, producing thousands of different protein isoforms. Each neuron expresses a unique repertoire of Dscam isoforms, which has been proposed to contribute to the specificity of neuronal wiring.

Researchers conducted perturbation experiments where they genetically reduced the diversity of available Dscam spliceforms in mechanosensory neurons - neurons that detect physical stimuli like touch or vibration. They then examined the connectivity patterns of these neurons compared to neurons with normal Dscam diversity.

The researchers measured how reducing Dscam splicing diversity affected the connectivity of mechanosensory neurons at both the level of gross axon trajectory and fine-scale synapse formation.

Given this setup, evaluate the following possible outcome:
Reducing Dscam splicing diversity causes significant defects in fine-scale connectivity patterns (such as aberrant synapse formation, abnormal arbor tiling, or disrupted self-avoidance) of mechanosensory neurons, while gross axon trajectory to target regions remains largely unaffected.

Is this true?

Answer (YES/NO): YES